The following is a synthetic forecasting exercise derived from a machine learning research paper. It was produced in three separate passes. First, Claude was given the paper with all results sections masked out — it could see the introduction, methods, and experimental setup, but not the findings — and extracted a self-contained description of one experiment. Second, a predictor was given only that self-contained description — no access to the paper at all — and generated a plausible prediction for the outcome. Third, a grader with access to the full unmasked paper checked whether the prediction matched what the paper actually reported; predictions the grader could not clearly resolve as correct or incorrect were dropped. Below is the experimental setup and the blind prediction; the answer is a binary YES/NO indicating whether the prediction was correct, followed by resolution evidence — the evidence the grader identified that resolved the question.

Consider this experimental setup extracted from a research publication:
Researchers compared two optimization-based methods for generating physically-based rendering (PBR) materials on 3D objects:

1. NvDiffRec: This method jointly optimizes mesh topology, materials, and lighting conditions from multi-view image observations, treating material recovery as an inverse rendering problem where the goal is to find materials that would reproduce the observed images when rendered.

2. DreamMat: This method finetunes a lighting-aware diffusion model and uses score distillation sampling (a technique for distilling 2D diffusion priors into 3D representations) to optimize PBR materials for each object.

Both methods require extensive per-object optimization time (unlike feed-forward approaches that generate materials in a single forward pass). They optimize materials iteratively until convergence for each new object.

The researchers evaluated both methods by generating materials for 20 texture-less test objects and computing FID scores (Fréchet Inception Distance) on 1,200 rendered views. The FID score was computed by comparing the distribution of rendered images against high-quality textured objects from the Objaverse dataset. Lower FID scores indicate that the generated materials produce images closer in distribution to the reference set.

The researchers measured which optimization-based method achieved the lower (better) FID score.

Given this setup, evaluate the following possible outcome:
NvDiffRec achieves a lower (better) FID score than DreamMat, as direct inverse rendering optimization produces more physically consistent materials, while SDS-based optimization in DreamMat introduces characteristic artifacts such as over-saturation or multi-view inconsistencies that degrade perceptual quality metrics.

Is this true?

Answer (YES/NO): YES